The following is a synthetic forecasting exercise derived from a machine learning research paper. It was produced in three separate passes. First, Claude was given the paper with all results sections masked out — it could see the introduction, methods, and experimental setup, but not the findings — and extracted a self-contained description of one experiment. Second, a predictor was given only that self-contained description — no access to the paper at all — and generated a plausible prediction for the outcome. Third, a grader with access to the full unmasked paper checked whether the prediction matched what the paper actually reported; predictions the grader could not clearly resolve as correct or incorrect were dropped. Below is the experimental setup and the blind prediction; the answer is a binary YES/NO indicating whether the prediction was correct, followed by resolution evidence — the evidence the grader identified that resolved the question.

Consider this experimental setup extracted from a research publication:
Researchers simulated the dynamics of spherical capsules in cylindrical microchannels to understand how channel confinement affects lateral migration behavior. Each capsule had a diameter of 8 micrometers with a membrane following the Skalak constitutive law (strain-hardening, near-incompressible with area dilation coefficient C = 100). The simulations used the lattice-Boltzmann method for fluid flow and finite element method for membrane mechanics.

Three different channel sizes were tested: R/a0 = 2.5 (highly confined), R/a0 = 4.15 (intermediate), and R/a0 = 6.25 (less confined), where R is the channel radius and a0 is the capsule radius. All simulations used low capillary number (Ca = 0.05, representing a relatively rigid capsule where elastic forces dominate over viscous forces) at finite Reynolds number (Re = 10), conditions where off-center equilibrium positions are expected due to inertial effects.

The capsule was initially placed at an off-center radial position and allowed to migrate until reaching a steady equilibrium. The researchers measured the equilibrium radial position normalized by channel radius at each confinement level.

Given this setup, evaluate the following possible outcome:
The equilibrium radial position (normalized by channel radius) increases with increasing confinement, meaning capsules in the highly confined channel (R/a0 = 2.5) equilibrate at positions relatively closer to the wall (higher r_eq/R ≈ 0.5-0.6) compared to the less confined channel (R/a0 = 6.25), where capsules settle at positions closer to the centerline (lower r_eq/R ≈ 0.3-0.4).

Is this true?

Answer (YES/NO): NO